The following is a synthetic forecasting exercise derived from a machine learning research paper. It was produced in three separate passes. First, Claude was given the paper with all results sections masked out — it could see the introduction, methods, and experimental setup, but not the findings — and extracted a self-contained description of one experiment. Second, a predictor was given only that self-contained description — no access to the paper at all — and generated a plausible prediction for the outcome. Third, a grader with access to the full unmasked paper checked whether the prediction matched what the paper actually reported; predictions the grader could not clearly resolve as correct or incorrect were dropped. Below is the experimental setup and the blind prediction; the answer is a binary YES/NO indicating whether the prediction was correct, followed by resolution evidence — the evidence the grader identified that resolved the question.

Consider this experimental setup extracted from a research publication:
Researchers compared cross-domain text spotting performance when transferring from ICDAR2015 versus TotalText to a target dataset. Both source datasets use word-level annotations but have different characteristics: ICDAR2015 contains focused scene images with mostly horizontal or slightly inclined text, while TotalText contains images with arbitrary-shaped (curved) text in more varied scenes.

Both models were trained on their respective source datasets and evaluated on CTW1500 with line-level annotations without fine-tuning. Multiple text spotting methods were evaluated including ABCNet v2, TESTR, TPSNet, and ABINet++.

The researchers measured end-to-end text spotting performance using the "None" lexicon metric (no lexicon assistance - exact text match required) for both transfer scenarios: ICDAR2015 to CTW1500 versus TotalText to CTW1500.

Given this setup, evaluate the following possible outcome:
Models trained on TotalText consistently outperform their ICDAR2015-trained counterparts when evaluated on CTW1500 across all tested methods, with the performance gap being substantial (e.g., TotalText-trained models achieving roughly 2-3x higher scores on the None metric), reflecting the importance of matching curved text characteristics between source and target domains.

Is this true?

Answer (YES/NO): NO